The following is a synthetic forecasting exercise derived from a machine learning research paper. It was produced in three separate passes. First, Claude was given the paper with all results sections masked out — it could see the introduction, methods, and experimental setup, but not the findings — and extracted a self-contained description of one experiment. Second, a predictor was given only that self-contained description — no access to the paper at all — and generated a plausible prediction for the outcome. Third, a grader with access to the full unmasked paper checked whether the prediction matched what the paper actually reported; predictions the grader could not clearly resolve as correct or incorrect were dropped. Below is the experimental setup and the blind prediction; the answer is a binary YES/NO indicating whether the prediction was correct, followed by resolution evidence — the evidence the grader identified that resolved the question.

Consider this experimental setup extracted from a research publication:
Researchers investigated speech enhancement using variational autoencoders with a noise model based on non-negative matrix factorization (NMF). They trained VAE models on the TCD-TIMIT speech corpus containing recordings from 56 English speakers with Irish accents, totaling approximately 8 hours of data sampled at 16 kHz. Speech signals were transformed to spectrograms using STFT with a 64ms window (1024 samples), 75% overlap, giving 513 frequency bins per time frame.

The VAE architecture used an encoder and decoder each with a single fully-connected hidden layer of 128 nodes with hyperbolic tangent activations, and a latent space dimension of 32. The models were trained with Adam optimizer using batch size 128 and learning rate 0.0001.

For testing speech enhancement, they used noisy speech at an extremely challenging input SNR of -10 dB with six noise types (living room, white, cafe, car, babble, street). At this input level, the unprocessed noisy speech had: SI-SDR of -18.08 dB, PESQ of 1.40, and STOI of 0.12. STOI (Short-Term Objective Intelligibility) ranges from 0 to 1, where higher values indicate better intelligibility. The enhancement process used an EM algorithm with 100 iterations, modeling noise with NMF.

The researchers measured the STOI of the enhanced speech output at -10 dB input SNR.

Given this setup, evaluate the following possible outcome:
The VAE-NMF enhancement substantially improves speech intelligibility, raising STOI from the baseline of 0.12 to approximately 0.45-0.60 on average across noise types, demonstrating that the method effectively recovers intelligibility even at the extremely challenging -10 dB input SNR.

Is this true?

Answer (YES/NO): NO